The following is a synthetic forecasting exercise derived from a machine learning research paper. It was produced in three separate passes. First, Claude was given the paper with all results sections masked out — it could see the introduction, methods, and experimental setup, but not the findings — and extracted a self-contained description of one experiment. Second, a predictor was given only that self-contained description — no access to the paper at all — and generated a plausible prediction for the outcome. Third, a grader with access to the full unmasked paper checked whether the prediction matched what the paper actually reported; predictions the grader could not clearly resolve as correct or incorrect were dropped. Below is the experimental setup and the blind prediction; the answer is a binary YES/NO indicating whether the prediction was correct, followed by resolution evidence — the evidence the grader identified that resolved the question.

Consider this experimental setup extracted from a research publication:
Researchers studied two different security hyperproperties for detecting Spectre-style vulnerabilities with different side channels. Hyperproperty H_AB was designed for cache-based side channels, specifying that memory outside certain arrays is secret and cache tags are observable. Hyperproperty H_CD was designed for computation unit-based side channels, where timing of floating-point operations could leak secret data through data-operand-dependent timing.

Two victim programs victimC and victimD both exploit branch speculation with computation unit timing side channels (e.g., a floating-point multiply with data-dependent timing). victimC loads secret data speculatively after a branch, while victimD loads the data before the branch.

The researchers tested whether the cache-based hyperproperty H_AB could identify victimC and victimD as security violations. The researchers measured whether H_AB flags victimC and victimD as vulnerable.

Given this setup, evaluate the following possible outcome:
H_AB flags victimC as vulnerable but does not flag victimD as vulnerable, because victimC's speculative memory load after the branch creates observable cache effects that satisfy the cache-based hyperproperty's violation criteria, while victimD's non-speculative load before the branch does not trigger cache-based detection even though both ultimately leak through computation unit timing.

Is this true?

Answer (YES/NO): NO